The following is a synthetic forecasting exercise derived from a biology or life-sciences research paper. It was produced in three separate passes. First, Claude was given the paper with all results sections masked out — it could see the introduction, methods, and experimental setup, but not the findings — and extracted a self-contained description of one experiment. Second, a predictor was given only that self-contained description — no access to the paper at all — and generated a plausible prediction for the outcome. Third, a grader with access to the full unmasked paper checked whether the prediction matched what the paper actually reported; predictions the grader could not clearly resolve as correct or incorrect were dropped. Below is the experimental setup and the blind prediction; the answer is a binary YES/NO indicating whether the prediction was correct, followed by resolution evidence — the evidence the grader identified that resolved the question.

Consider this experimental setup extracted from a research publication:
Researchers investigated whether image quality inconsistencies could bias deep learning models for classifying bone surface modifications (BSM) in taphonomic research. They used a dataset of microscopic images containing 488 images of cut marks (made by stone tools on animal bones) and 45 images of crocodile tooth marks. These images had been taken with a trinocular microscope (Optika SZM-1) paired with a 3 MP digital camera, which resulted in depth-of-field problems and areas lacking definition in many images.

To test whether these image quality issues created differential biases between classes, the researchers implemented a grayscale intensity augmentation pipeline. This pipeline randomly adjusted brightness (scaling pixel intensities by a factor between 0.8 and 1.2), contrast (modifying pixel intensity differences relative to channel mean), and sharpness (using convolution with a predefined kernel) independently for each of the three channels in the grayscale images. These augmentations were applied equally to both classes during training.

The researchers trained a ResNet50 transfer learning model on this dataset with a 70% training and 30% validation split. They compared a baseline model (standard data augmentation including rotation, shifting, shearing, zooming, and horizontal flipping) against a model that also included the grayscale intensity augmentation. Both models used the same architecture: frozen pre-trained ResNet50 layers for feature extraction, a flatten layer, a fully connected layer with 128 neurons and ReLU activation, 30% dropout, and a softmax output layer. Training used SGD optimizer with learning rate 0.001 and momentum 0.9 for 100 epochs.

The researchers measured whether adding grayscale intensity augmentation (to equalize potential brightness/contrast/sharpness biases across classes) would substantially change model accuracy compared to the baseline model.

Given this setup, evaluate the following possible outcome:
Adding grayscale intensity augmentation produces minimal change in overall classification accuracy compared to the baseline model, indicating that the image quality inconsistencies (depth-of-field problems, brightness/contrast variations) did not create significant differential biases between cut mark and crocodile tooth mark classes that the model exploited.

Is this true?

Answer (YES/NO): YES